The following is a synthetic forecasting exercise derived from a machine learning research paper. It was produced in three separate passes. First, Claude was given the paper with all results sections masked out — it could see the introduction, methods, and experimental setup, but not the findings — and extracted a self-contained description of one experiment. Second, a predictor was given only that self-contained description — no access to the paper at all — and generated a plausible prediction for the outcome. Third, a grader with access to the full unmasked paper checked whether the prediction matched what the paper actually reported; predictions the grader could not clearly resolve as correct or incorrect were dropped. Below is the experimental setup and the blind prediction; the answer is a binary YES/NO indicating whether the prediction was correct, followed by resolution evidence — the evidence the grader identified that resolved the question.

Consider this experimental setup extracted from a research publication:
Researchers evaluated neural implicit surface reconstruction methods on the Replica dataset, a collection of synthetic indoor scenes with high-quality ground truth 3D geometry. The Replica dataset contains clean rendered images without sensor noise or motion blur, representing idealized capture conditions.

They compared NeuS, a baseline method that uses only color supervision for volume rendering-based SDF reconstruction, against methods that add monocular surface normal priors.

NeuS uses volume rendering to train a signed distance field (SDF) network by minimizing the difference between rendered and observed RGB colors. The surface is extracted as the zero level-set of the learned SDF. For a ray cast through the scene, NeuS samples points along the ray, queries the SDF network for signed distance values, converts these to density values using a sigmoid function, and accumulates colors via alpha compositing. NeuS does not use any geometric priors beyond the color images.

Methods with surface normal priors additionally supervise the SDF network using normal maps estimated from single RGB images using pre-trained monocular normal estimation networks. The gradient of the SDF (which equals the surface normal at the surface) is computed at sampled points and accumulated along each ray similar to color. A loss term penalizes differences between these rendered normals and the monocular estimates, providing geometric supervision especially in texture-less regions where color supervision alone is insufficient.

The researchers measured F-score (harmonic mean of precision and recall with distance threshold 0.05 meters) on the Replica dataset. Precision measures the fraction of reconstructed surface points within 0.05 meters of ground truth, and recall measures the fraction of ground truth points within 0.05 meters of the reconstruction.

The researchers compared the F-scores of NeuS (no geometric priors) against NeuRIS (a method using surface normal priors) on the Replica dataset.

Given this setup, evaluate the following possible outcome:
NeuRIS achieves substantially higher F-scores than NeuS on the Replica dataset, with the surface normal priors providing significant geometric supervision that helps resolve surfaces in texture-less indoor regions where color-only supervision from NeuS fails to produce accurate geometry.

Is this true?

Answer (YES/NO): YES